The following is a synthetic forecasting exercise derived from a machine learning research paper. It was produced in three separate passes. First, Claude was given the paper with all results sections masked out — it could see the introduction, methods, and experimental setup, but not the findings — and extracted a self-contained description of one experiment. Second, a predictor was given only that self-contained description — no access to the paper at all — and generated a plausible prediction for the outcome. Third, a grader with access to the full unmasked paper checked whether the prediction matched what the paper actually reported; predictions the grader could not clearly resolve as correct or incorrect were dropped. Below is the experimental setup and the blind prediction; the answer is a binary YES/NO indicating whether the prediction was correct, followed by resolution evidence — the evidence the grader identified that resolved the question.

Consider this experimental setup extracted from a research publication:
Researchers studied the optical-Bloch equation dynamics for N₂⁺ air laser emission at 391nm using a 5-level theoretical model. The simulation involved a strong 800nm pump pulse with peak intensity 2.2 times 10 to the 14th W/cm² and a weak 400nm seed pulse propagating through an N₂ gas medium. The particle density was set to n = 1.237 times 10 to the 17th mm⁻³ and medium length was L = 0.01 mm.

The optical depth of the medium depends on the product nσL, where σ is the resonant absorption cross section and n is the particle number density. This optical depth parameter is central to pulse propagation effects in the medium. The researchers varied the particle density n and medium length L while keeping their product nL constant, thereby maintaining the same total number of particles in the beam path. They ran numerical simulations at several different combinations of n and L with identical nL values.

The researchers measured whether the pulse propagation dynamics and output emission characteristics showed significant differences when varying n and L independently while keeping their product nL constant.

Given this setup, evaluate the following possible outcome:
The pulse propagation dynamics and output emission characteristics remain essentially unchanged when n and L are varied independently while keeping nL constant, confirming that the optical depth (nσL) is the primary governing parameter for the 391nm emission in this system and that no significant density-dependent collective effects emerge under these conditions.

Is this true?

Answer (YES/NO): YES